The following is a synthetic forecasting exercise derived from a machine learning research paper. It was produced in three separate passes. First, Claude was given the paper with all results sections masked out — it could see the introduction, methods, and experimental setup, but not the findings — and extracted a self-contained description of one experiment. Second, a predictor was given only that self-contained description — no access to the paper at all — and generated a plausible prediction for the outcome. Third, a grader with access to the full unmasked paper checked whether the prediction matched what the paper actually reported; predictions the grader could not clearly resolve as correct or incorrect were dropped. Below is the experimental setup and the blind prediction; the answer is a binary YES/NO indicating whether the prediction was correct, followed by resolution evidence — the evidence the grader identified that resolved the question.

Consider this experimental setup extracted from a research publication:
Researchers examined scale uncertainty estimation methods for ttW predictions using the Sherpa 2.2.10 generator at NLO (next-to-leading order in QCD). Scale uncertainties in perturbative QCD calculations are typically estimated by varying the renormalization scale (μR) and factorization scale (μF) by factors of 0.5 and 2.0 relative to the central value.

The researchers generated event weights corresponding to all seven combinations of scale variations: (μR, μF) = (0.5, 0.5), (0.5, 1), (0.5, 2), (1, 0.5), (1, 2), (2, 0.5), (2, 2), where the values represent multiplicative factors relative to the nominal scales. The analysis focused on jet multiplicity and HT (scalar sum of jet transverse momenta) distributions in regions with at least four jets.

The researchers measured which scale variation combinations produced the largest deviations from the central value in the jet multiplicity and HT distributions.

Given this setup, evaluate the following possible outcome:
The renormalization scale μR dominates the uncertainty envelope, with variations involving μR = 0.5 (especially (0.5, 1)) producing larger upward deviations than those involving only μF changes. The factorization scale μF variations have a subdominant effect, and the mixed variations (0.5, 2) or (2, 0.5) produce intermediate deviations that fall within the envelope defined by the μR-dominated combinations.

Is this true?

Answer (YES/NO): NO